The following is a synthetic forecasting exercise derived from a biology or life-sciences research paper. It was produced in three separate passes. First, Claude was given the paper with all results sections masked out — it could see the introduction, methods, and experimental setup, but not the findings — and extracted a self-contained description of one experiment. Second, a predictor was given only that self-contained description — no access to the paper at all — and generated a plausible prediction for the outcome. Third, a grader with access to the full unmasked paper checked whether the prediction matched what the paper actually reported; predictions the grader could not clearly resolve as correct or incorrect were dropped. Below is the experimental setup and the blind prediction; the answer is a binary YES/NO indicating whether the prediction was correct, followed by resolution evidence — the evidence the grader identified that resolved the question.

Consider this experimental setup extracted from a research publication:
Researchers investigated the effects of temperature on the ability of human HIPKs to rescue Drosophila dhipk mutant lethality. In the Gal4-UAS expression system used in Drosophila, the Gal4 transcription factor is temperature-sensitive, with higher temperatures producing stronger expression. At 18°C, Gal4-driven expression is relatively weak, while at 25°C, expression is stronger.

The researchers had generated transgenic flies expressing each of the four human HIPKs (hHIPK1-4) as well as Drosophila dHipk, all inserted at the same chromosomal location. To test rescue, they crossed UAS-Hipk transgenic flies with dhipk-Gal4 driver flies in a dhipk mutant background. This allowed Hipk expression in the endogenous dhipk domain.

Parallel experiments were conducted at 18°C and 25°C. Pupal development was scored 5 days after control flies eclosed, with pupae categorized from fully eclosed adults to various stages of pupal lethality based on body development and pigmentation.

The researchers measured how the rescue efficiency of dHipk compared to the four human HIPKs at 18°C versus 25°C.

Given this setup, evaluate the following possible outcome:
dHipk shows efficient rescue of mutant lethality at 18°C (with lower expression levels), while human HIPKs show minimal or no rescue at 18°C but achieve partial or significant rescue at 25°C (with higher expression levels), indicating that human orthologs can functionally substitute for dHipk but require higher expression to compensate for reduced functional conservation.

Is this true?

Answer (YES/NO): NO